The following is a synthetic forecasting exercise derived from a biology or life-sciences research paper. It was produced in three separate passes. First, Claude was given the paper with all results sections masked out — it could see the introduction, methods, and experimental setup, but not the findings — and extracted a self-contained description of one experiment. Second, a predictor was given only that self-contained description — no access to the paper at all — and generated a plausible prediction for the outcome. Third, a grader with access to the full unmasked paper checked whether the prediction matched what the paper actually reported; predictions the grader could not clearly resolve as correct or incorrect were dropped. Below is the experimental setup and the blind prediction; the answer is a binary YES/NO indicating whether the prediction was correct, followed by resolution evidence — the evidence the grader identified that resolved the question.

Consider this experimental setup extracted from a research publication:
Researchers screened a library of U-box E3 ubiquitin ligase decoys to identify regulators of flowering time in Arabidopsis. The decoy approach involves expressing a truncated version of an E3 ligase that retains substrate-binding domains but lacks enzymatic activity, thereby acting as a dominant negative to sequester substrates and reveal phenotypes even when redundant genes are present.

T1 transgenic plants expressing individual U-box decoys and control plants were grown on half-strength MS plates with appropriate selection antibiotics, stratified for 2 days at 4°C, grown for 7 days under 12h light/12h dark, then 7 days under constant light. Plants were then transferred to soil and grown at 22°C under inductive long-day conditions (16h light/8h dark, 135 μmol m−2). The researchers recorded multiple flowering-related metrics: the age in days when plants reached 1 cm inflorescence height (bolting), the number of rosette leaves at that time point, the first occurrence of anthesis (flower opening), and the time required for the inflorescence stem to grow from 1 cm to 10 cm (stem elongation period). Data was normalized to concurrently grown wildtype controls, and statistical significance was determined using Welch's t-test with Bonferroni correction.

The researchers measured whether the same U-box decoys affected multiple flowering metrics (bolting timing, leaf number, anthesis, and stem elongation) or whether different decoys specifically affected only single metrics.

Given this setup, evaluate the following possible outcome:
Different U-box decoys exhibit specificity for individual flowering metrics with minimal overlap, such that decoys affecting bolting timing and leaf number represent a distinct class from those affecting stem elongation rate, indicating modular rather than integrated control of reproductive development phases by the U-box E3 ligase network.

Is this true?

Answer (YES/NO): NO